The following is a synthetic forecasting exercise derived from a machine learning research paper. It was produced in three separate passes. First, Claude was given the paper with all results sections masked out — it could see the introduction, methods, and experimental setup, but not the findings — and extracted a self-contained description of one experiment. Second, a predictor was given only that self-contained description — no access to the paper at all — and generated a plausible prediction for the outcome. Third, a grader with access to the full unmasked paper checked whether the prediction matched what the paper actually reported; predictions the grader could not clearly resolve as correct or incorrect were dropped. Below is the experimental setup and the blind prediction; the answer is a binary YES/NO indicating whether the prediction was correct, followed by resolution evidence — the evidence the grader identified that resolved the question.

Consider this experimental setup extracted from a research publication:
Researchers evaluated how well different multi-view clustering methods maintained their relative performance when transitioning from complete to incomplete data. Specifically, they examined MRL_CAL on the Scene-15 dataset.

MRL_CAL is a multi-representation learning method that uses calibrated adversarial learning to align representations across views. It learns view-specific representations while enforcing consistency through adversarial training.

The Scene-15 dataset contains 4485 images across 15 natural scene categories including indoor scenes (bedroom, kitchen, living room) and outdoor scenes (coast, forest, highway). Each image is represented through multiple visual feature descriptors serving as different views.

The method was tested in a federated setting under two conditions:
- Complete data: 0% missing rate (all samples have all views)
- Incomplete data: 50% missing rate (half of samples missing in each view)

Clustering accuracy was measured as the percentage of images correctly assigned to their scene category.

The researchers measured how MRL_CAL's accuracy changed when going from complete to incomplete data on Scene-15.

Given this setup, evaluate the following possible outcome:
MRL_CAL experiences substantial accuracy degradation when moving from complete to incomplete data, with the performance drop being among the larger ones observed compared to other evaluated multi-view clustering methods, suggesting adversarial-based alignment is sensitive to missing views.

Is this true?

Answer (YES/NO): NO